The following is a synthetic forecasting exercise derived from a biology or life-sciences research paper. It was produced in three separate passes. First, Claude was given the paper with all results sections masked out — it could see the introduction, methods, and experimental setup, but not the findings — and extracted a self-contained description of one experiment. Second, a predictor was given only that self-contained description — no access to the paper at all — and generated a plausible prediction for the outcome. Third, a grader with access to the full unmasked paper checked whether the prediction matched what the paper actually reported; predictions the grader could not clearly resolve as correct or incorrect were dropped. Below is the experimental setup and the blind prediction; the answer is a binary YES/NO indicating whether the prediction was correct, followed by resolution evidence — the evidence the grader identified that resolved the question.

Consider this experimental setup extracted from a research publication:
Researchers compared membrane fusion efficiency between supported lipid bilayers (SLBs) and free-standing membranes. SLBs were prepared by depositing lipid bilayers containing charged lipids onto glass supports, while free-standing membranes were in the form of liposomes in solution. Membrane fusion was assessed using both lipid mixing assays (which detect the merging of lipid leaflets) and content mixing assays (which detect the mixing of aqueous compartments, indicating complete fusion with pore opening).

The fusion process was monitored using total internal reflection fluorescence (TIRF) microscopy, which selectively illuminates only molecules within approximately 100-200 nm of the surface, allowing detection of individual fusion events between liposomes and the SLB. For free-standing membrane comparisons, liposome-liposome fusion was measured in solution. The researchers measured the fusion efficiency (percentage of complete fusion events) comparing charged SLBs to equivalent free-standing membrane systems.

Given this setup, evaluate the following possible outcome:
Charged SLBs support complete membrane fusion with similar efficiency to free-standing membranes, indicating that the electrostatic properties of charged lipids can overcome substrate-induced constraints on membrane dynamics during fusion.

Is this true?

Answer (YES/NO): NO